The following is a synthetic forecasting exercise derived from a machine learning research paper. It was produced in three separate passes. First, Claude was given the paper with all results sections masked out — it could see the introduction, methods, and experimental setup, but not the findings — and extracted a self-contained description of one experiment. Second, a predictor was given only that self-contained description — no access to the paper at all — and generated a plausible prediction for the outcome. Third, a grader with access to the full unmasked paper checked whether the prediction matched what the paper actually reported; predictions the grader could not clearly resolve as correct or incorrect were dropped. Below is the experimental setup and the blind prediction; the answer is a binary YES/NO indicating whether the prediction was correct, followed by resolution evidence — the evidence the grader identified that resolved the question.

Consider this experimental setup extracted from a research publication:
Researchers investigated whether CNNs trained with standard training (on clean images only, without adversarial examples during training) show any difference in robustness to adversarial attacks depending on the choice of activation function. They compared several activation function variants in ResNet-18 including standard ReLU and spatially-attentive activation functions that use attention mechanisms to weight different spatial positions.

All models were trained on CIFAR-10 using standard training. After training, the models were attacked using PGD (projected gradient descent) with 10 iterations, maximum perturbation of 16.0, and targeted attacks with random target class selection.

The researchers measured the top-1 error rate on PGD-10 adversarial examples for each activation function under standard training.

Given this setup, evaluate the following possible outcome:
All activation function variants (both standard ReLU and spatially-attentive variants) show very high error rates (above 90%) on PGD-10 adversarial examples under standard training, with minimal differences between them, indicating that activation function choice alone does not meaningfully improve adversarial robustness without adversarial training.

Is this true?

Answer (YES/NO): YES